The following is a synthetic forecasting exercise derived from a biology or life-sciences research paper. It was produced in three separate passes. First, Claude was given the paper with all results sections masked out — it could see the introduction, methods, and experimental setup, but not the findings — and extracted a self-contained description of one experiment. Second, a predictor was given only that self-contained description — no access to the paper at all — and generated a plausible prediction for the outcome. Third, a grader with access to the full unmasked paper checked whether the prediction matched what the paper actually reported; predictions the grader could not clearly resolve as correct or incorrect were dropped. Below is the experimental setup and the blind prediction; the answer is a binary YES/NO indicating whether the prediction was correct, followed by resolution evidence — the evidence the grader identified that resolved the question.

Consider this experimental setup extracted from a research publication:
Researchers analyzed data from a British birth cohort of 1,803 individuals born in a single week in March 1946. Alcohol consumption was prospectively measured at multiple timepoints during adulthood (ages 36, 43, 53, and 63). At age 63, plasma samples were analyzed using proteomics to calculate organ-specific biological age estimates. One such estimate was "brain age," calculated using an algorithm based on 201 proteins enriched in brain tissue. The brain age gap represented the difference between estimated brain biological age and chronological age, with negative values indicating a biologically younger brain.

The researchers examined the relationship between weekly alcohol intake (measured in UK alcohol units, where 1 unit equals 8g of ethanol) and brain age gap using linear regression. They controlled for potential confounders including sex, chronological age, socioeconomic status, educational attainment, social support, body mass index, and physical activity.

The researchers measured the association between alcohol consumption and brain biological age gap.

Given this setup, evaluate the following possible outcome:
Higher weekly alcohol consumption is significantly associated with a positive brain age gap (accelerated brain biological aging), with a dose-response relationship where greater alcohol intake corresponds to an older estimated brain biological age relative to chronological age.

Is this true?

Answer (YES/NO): NO